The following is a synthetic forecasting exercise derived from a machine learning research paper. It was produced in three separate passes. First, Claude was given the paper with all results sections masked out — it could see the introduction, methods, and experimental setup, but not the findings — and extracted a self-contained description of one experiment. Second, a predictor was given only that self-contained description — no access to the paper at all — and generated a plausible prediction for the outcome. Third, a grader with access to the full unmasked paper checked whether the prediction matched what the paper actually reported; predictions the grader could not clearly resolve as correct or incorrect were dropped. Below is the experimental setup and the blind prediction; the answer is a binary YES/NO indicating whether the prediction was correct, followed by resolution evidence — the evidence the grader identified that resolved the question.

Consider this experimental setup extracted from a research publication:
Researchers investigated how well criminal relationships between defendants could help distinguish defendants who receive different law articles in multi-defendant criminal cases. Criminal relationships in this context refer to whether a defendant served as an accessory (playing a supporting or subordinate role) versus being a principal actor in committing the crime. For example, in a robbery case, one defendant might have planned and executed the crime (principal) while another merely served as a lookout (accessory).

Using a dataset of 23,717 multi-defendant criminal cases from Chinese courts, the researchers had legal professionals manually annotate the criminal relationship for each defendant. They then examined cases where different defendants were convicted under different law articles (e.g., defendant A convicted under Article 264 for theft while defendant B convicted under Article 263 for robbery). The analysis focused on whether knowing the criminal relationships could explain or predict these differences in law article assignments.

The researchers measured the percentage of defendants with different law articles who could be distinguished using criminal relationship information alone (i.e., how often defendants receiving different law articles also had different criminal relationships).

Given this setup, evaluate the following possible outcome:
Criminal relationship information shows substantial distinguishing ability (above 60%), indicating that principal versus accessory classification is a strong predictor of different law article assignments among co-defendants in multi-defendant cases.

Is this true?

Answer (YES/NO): YES